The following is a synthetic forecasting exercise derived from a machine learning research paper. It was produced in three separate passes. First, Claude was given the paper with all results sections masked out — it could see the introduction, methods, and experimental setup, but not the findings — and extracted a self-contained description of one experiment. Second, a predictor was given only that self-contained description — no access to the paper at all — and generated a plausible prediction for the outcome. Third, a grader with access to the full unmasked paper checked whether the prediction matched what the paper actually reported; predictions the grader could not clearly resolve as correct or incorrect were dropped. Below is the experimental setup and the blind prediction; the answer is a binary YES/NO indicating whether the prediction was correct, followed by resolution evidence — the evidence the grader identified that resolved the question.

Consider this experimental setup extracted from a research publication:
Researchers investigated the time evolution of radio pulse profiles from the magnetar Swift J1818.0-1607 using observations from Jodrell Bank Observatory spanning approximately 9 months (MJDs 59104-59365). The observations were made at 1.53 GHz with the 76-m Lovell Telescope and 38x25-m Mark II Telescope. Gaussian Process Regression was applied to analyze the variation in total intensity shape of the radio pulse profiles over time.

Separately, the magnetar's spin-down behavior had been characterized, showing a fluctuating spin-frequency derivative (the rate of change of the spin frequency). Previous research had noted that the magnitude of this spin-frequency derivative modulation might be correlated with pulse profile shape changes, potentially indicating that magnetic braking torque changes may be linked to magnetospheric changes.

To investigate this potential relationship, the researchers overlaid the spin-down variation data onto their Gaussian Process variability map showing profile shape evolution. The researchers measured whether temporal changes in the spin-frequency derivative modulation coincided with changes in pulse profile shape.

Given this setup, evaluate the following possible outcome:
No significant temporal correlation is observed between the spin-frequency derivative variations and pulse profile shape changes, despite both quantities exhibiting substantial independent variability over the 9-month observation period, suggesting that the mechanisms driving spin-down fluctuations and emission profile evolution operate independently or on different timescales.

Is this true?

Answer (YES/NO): NO